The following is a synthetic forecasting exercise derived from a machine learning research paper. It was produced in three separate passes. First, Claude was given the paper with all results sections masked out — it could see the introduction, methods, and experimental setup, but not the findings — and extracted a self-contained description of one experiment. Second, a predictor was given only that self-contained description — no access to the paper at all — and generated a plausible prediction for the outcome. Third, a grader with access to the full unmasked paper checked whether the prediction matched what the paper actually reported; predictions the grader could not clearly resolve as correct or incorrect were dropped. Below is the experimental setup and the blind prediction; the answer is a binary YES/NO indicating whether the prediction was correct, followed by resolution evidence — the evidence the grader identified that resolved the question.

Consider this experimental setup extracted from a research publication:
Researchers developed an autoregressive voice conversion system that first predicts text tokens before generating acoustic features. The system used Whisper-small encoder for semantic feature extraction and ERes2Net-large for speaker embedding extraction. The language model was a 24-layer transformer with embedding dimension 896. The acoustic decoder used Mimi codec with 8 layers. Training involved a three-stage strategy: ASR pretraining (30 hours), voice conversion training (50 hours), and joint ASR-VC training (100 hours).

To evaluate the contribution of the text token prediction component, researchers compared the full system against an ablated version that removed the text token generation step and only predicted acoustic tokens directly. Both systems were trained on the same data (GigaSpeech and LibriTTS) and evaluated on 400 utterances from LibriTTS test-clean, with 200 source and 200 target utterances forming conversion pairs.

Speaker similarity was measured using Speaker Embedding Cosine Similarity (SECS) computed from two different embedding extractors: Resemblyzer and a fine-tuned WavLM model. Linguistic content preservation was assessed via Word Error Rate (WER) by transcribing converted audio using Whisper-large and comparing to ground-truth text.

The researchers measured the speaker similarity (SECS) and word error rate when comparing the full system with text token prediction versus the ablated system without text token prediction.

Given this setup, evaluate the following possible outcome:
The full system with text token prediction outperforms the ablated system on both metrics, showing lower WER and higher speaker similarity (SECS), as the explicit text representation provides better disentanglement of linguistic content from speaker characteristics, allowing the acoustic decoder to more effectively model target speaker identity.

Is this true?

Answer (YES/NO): YES